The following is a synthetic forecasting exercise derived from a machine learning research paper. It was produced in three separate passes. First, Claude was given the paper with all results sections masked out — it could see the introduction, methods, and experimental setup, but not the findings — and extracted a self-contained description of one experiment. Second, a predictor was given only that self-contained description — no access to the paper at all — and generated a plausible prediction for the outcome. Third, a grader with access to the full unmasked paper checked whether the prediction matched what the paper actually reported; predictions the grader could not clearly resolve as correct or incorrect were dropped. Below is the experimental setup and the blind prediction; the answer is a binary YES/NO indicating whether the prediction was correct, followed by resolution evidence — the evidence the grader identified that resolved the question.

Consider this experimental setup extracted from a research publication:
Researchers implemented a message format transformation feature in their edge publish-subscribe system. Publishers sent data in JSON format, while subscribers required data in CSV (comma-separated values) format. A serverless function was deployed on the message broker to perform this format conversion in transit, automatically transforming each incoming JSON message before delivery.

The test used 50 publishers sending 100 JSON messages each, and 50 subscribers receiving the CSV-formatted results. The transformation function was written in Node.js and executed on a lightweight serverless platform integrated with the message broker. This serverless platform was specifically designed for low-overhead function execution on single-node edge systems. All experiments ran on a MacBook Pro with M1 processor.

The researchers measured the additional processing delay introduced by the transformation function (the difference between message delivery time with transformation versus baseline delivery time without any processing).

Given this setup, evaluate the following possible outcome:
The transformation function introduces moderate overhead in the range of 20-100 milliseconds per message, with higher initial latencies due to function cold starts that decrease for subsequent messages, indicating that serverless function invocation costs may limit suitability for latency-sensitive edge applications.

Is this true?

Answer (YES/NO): NO